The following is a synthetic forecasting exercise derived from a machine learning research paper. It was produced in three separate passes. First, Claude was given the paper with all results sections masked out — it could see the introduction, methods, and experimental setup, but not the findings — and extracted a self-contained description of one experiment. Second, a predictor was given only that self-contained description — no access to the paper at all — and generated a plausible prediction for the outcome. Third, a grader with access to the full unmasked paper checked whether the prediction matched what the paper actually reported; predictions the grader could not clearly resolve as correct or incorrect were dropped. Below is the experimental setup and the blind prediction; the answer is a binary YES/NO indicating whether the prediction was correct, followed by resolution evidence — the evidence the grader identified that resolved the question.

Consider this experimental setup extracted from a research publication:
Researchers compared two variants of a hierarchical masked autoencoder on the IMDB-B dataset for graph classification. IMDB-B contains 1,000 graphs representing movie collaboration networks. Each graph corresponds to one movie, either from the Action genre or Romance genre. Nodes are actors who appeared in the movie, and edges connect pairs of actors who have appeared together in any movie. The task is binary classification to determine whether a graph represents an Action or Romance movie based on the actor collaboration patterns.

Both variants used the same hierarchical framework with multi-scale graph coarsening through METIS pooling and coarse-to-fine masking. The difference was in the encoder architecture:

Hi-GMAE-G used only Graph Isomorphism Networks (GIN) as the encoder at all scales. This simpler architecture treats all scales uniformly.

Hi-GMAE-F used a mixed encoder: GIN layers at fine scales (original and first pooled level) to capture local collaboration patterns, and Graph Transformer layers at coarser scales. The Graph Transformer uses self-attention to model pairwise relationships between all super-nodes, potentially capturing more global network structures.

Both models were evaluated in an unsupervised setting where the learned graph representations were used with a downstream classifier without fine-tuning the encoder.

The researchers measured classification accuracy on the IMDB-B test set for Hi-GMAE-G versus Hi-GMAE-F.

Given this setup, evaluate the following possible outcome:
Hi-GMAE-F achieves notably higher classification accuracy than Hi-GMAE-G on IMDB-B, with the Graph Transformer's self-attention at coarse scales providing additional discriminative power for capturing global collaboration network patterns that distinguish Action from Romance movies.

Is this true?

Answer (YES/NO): NO